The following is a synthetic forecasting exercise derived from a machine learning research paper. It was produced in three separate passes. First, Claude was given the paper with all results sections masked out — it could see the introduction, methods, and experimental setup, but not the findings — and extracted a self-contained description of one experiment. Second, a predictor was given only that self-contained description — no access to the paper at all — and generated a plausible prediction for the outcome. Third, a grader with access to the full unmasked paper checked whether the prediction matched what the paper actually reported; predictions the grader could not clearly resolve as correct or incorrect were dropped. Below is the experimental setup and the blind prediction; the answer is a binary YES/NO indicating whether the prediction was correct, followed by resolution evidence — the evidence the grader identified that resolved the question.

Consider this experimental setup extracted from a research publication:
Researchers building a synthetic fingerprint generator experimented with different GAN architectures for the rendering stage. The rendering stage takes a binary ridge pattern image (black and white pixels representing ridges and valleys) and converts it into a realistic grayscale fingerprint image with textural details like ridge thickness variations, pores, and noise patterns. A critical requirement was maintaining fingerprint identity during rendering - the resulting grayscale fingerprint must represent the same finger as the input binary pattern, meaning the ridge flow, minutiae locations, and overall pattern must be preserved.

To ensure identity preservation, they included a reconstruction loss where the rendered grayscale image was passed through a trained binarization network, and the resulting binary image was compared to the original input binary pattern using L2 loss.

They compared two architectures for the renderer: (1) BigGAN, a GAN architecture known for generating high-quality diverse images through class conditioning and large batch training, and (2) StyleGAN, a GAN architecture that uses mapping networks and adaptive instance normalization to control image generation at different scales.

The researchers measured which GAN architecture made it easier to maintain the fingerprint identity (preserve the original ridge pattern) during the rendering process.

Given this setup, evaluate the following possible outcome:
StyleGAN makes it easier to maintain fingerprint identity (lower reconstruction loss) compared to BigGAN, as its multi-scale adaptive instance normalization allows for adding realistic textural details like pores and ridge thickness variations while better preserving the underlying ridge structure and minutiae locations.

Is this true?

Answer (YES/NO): NO